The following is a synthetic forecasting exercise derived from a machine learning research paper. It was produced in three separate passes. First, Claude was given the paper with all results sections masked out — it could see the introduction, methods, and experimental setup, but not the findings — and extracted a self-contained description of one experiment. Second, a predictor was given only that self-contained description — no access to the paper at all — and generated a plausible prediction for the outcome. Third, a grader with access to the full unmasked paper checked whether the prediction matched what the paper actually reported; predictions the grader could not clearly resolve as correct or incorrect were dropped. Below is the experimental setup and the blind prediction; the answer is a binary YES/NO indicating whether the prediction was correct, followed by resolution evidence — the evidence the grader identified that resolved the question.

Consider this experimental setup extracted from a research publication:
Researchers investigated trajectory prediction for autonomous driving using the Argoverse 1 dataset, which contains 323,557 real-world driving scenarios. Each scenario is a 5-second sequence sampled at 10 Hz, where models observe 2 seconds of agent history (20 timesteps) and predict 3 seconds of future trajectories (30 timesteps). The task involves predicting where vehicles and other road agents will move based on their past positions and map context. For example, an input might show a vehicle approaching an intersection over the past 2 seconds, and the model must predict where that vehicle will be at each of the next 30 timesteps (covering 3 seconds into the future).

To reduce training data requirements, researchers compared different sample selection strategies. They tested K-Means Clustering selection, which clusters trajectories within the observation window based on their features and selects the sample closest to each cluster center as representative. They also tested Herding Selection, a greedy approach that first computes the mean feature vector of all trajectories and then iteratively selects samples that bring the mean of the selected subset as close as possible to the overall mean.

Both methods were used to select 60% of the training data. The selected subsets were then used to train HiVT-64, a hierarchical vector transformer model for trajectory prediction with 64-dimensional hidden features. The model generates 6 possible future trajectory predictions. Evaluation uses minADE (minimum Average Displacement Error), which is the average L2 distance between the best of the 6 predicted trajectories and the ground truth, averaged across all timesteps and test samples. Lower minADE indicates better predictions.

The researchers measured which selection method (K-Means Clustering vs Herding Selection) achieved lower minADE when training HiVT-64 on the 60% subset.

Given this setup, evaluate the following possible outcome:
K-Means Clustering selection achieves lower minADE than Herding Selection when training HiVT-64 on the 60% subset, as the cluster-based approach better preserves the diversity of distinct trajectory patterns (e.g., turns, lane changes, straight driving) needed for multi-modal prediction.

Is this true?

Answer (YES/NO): YES